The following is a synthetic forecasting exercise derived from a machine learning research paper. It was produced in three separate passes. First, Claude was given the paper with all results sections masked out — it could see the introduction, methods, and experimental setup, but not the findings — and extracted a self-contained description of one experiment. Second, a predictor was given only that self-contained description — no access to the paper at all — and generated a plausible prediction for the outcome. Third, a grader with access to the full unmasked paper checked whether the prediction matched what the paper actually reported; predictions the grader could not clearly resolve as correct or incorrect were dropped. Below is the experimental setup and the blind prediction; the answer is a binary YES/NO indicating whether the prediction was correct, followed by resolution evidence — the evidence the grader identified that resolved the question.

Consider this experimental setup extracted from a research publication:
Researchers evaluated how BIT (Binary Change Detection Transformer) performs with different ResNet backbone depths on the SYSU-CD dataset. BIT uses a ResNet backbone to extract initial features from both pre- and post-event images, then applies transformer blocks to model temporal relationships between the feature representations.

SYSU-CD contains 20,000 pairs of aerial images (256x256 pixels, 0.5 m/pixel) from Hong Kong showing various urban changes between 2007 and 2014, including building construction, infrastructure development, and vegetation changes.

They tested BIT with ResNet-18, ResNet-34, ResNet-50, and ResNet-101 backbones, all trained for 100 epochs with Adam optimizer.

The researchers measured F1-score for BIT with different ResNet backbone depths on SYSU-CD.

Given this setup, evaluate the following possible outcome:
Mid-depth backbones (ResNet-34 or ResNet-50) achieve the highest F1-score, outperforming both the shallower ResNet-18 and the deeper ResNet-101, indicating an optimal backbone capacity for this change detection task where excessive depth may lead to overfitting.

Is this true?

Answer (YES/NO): NO